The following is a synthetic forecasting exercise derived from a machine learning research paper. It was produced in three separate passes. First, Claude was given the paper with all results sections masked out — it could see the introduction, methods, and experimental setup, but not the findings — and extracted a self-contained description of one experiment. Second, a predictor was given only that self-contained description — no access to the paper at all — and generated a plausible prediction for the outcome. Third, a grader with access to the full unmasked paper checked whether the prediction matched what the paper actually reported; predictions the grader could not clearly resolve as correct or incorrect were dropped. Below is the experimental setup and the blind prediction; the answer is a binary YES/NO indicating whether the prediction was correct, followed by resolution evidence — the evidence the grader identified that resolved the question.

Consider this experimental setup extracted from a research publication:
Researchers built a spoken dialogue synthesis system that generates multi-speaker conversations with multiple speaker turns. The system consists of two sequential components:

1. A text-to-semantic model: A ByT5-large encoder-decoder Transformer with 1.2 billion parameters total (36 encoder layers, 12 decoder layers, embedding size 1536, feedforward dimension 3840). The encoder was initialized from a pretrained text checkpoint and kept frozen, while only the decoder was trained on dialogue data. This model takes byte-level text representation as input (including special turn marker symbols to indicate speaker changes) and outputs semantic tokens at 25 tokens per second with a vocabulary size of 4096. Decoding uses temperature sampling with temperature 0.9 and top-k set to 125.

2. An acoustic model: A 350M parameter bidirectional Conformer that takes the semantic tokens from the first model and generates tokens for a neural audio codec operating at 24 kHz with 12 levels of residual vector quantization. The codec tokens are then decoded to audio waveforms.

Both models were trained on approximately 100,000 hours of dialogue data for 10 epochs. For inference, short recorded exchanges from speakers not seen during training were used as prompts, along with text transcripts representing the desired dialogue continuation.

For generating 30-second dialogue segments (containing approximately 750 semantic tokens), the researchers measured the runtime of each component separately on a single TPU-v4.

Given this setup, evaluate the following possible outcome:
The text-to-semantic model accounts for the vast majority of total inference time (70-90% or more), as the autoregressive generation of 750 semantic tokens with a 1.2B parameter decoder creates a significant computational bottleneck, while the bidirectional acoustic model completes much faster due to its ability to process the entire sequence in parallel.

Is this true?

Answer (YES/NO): YES